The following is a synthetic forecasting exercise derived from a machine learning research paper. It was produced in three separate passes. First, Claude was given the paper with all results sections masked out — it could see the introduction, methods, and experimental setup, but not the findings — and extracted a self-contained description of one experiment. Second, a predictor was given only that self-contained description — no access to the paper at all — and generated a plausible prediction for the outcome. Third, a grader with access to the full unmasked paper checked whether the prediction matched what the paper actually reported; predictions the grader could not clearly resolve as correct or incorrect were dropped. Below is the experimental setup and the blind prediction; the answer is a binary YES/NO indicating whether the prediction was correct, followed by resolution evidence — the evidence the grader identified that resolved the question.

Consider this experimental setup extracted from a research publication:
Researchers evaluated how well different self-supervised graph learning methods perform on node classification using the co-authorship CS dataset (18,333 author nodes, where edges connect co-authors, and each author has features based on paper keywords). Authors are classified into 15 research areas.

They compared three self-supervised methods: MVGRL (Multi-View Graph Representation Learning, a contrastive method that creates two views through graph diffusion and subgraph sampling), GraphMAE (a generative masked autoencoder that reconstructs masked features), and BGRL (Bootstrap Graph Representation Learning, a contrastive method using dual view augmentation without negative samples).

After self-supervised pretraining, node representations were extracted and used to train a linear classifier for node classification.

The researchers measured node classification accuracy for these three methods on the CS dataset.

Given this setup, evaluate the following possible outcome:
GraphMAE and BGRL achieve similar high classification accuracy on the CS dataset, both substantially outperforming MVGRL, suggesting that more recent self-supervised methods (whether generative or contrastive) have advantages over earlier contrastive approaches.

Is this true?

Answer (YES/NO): NO